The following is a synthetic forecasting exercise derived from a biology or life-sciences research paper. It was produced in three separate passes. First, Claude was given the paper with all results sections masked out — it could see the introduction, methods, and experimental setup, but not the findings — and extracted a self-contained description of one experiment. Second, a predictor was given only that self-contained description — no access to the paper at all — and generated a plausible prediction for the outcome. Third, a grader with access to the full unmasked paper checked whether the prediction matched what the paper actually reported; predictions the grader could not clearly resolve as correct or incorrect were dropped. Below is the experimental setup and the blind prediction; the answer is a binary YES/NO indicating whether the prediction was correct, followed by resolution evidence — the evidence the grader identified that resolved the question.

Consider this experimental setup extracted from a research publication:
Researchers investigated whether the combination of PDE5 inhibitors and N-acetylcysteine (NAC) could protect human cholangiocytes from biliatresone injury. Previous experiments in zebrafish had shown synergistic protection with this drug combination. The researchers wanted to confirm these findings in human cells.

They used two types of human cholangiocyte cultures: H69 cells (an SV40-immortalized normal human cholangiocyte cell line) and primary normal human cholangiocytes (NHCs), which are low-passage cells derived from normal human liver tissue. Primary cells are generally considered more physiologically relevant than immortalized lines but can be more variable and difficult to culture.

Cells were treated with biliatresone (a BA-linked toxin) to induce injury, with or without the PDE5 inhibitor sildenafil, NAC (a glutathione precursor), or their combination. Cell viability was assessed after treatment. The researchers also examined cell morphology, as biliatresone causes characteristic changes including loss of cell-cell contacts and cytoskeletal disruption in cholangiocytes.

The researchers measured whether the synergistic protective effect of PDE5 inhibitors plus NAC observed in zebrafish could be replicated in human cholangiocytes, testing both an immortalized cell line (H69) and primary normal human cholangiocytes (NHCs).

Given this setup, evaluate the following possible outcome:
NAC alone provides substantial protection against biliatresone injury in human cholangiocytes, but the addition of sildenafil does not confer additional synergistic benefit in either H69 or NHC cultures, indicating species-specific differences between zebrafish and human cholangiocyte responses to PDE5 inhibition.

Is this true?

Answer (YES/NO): NO